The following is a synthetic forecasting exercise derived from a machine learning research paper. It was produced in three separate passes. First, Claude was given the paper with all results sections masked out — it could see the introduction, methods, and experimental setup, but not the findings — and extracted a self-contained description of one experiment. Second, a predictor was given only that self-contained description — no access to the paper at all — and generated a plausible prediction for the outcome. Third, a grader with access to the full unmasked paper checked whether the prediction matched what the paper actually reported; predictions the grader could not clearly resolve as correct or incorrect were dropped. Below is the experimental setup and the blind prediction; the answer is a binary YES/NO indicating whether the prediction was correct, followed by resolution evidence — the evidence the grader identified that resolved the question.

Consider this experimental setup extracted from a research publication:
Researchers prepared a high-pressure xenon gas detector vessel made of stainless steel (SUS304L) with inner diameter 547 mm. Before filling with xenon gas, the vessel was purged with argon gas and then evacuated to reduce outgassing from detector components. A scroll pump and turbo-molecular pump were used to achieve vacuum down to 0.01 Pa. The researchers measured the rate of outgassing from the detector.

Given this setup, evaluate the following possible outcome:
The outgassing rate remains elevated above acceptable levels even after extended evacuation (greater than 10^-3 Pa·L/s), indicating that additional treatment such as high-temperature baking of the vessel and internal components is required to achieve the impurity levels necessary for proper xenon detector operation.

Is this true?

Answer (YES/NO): NO